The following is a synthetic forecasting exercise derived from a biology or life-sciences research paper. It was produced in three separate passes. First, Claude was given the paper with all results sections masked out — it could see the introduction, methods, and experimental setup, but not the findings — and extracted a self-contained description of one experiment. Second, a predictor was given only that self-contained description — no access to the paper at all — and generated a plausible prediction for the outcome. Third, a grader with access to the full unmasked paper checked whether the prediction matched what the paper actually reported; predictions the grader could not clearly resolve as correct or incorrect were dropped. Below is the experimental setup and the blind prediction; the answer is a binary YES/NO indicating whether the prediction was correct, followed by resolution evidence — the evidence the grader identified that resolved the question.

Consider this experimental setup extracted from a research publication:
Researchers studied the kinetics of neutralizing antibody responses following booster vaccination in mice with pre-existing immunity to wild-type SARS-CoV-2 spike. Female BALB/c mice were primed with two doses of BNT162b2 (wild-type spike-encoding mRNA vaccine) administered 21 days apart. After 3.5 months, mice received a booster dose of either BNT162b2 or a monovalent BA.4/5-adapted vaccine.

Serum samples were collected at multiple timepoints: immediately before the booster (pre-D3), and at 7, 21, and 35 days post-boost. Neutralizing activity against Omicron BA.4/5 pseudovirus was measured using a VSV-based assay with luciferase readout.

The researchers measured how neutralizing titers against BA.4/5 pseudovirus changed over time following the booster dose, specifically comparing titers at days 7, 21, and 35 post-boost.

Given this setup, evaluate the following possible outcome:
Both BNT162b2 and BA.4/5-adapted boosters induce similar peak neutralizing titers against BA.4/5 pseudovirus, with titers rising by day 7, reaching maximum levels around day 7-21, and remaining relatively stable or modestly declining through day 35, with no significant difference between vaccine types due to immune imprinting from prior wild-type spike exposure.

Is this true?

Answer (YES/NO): NO